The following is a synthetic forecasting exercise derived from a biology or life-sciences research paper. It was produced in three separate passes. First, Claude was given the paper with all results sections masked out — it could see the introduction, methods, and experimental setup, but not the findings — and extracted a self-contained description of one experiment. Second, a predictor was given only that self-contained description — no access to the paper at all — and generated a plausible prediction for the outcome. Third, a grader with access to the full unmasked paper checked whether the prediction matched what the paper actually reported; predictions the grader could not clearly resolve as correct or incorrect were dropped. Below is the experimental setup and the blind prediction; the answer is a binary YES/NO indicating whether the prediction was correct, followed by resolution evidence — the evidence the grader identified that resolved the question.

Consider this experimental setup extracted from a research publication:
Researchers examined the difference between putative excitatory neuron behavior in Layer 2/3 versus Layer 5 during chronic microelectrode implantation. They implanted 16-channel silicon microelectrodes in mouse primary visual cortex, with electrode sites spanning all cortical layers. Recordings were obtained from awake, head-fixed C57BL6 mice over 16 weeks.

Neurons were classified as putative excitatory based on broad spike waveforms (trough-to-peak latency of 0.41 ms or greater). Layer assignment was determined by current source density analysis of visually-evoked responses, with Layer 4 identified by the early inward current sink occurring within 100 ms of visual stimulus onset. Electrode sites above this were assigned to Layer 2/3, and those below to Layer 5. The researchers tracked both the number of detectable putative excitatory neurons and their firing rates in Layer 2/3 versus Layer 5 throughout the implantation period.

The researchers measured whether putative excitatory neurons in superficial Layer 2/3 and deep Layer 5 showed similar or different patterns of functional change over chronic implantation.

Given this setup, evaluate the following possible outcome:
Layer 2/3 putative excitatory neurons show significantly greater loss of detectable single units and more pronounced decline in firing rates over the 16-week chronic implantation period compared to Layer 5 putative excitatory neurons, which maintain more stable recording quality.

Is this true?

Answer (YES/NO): NO